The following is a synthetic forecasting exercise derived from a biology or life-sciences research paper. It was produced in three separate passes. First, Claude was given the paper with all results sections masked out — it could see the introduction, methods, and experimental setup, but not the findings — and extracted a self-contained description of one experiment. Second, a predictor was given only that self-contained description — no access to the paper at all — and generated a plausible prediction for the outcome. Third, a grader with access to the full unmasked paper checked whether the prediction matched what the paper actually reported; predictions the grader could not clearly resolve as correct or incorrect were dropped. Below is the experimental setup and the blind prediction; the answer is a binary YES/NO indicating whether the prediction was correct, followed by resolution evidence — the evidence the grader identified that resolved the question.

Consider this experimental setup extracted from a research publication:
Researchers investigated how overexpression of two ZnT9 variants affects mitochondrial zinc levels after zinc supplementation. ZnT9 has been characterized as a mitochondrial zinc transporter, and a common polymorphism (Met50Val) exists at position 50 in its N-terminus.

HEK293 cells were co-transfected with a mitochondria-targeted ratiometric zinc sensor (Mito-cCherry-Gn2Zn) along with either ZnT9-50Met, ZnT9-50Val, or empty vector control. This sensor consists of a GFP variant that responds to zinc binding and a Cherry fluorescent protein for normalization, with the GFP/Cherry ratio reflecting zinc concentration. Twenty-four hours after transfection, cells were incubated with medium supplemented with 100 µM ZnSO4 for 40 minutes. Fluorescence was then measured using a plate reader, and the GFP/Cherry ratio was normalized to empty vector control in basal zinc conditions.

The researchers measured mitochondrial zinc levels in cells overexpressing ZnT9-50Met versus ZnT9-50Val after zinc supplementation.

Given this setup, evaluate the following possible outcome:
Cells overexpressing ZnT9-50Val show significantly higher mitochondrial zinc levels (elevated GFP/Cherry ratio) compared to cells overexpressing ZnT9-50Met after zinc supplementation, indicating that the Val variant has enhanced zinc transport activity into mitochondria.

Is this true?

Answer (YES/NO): NO